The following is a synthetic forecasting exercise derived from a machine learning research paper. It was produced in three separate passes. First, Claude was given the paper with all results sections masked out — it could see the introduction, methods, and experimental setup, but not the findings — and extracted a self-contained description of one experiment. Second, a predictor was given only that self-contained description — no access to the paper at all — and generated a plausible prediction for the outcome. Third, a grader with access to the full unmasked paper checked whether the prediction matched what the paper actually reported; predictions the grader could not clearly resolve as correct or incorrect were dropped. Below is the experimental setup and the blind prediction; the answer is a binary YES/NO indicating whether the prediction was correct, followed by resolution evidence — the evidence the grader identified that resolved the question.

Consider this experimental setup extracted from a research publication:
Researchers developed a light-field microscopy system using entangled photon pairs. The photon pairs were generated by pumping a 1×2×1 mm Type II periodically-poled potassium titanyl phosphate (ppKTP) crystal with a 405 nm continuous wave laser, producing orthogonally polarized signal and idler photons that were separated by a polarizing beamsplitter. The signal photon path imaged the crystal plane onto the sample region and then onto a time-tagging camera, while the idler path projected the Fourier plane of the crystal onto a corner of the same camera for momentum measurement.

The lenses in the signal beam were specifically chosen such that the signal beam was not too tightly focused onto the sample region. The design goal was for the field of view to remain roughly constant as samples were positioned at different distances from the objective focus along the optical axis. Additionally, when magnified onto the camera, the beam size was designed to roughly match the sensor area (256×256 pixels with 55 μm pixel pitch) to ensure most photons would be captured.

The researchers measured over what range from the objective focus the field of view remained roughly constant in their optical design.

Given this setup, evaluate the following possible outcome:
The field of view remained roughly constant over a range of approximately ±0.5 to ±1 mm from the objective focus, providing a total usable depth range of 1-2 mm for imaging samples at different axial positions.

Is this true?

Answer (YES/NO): NO